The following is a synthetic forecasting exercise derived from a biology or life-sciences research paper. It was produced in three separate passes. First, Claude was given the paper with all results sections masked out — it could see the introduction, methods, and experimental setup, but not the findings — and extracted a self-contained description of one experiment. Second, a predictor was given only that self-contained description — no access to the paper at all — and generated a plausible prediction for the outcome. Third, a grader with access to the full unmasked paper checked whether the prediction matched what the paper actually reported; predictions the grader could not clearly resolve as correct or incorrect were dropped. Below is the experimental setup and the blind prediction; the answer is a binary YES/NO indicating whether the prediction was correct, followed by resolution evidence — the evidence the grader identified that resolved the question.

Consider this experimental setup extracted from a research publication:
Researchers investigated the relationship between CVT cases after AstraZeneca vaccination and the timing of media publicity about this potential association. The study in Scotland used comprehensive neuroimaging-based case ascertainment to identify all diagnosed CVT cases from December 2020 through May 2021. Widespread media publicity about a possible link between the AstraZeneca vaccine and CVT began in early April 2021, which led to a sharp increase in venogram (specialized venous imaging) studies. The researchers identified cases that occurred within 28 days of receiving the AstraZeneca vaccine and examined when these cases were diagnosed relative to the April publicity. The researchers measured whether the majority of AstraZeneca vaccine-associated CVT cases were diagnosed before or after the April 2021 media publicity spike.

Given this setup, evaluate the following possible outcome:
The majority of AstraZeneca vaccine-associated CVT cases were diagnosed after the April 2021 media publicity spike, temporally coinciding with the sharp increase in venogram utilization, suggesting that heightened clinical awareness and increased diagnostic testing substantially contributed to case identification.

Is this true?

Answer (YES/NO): NO